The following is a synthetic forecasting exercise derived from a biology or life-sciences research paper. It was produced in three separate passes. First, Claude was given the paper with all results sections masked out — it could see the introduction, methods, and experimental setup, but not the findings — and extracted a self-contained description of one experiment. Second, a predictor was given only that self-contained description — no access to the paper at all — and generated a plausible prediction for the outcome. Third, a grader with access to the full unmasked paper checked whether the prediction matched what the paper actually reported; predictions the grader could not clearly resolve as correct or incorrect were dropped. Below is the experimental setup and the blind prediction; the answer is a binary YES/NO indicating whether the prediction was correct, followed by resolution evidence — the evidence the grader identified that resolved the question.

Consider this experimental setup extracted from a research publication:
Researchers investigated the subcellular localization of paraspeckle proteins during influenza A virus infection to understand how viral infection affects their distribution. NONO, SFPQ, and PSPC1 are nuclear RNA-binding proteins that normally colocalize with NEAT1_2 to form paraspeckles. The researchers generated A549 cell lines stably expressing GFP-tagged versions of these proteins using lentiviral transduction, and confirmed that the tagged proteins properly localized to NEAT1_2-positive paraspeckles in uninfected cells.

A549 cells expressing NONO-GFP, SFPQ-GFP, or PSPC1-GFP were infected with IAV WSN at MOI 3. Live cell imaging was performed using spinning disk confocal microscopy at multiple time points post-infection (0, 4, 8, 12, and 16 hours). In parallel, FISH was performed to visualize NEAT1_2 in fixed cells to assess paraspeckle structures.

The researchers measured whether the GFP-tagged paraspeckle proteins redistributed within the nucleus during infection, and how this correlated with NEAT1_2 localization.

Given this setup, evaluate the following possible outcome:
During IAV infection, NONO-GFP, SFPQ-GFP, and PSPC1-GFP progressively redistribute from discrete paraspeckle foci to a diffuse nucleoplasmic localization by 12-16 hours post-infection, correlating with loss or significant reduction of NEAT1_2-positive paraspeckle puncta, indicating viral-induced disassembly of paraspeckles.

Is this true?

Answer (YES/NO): NO